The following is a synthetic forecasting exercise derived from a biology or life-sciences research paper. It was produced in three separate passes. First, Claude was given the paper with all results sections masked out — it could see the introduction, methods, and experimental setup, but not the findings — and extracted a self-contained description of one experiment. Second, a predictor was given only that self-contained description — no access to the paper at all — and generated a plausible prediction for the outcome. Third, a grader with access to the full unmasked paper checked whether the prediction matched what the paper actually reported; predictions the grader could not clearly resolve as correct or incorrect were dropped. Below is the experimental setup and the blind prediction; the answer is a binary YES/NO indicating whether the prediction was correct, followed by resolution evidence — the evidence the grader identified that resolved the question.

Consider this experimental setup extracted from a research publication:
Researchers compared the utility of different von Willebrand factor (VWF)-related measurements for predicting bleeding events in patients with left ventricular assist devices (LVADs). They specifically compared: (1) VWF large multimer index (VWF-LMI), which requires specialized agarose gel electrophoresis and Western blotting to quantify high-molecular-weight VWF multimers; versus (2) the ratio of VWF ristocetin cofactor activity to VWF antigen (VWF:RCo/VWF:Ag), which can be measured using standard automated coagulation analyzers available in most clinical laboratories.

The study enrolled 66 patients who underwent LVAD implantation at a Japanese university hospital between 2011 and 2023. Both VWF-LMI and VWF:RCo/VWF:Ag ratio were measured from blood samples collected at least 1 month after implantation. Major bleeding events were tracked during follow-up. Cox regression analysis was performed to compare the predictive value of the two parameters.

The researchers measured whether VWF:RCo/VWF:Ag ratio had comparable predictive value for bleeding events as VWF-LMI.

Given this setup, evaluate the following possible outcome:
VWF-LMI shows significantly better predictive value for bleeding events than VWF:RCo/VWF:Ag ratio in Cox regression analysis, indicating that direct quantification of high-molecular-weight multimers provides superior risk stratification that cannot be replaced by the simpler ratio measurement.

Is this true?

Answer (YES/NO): NO